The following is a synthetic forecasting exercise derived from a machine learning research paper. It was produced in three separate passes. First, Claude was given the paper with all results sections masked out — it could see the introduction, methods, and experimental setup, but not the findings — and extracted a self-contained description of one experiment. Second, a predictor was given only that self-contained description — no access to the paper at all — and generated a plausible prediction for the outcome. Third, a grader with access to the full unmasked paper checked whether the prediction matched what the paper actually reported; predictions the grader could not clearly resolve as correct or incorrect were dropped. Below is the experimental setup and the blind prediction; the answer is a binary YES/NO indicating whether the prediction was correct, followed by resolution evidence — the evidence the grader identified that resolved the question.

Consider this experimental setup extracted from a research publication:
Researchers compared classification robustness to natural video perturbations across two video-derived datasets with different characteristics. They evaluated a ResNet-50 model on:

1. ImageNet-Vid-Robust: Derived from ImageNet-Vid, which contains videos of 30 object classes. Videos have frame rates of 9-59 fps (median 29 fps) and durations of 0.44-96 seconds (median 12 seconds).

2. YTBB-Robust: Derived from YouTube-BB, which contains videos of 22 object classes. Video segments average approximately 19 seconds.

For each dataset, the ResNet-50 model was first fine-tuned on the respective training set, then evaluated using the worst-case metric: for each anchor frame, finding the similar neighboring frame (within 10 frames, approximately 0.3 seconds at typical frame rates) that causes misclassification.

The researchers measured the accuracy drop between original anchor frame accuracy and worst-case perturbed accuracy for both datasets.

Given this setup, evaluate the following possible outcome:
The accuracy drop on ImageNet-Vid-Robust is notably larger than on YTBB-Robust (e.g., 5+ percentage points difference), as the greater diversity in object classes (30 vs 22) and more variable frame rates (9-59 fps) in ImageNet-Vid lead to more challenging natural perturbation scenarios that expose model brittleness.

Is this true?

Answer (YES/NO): YES